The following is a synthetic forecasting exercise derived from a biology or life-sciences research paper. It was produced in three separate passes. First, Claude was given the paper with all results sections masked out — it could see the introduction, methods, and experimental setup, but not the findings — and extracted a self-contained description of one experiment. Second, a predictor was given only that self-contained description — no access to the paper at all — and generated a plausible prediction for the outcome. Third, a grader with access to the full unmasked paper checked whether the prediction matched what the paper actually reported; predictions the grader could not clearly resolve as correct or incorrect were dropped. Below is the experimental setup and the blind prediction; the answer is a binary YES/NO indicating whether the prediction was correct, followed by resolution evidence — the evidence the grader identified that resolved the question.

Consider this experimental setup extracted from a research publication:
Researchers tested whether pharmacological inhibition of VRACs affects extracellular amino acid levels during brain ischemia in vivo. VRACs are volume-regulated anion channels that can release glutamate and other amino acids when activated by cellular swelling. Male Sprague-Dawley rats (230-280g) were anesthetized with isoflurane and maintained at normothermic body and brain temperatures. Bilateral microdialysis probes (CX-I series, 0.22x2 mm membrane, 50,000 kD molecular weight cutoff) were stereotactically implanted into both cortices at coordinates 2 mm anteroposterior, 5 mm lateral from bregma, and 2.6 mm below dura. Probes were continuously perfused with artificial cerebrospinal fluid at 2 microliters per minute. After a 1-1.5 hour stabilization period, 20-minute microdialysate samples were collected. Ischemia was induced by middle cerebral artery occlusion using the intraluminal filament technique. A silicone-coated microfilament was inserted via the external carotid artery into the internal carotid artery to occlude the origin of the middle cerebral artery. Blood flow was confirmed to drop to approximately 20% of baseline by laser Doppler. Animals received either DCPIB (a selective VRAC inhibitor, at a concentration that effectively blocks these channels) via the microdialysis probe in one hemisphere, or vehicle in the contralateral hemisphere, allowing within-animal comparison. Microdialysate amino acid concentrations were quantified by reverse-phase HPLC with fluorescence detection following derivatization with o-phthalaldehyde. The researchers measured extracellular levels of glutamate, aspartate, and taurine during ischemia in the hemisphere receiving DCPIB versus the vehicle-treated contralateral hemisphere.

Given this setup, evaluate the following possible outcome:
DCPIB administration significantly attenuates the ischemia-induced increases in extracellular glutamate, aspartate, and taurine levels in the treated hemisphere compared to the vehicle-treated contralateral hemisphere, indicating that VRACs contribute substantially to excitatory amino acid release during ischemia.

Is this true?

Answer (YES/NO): NO